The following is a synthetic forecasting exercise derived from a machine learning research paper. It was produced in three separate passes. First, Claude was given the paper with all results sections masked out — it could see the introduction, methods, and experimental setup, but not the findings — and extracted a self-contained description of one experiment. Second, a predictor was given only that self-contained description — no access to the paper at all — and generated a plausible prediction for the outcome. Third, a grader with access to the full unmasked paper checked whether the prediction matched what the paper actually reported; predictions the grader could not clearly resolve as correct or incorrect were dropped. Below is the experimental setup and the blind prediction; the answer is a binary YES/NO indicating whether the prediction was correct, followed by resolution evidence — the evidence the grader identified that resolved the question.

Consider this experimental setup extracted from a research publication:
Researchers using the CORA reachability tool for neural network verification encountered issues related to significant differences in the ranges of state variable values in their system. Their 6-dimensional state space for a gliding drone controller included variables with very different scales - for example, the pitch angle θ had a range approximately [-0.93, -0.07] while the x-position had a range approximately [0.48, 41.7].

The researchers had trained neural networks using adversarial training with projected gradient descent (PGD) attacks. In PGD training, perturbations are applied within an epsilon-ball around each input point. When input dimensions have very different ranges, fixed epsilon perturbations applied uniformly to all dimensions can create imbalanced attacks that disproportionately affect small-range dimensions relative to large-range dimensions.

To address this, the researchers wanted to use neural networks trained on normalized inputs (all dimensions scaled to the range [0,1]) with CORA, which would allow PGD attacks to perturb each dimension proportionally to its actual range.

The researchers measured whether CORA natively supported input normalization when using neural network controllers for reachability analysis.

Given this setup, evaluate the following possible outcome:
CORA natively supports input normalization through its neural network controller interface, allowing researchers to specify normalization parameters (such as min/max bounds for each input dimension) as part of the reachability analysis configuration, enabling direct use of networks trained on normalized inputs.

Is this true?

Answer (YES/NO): NO